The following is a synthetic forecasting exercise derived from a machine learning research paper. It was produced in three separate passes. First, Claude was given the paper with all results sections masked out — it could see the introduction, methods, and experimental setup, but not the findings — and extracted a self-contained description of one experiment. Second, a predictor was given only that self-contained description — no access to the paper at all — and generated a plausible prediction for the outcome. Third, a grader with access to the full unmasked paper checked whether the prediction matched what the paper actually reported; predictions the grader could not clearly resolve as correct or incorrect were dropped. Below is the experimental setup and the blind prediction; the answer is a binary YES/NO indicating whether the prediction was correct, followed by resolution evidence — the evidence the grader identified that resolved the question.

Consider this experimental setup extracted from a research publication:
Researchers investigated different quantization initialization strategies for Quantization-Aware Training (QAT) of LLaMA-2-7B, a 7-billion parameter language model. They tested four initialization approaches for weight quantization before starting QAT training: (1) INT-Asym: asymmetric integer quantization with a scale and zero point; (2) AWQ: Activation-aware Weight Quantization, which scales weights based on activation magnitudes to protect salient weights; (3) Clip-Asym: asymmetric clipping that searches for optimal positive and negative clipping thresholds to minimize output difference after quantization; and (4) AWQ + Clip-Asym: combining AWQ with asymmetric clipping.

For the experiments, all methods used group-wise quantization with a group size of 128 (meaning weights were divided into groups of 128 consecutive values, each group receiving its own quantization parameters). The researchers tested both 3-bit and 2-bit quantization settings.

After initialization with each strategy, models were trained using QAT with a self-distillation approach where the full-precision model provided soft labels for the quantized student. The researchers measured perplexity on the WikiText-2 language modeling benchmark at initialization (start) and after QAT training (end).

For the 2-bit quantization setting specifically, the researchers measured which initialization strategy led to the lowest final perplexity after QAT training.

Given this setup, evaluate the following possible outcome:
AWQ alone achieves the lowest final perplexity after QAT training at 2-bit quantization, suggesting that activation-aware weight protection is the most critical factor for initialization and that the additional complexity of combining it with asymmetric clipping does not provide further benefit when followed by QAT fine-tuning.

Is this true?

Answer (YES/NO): NO